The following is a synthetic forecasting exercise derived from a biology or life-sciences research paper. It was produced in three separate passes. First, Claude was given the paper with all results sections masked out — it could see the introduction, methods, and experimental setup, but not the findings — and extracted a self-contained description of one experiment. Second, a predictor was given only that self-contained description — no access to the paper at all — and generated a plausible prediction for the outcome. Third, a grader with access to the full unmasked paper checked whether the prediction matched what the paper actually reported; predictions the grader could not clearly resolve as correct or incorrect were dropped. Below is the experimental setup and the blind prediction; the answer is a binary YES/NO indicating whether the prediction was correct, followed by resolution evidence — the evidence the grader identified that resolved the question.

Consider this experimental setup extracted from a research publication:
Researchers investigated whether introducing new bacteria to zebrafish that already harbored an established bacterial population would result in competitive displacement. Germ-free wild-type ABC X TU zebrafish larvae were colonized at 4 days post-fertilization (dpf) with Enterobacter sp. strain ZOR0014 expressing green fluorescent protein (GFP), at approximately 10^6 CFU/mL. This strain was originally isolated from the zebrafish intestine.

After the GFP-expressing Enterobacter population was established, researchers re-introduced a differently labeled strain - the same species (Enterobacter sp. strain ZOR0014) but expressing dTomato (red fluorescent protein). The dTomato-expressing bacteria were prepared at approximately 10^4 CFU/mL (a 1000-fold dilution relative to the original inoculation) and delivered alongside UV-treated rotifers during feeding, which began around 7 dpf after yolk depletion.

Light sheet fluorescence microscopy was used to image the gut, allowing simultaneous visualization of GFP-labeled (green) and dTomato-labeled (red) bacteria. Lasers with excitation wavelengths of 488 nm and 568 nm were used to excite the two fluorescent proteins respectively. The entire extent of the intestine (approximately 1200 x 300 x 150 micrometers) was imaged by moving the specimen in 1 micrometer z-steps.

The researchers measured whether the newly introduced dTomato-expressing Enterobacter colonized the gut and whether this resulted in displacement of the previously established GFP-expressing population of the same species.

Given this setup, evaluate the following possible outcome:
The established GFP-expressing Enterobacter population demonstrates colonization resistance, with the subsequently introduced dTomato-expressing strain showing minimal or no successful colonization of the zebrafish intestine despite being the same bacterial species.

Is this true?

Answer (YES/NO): NO